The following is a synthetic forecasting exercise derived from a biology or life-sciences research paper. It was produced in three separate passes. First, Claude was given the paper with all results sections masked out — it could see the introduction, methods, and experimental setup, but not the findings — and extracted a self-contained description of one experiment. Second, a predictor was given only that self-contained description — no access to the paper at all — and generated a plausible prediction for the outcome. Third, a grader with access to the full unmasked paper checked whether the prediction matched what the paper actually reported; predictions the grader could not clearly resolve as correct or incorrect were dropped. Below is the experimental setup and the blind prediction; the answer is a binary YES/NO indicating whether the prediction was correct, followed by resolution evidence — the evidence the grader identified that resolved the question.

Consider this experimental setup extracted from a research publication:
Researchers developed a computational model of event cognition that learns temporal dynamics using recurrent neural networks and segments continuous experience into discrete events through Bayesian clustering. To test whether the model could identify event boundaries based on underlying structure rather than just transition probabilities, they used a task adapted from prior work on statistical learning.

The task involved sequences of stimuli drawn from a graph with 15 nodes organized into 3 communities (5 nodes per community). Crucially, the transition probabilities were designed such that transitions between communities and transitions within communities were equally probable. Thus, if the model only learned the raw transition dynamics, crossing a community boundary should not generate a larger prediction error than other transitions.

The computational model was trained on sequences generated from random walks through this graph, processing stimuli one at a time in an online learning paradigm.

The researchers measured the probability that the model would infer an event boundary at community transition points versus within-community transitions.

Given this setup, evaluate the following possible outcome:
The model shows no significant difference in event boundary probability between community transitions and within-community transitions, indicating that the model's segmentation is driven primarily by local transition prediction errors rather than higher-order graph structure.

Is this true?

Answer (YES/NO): NO